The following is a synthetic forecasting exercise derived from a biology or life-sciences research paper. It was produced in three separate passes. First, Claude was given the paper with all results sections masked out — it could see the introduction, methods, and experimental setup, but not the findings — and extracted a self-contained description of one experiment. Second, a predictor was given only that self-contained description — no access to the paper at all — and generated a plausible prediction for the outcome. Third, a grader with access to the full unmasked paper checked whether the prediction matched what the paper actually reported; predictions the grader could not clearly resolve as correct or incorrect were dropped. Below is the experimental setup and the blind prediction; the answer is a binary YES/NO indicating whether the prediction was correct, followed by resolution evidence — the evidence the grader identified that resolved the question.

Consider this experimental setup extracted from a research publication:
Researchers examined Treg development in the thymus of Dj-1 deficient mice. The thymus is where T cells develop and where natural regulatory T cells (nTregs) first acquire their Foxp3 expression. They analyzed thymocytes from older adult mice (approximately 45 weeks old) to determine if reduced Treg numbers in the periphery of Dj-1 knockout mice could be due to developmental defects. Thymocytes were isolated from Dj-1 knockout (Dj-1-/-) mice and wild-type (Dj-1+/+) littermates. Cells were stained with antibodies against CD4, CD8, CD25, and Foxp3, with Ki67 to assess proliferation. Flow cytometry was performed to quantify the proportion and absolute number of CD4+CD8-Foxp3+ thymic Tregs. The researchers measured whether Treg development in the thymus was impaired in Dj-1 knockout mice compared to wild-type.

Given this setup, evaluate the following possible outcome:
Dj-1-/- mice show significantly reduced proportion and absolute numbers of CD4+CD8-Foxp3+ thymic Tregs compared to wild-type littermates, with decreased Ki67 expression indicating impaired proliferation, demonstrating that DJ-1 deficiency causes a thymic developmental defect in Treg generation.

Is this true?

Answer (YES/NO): NO